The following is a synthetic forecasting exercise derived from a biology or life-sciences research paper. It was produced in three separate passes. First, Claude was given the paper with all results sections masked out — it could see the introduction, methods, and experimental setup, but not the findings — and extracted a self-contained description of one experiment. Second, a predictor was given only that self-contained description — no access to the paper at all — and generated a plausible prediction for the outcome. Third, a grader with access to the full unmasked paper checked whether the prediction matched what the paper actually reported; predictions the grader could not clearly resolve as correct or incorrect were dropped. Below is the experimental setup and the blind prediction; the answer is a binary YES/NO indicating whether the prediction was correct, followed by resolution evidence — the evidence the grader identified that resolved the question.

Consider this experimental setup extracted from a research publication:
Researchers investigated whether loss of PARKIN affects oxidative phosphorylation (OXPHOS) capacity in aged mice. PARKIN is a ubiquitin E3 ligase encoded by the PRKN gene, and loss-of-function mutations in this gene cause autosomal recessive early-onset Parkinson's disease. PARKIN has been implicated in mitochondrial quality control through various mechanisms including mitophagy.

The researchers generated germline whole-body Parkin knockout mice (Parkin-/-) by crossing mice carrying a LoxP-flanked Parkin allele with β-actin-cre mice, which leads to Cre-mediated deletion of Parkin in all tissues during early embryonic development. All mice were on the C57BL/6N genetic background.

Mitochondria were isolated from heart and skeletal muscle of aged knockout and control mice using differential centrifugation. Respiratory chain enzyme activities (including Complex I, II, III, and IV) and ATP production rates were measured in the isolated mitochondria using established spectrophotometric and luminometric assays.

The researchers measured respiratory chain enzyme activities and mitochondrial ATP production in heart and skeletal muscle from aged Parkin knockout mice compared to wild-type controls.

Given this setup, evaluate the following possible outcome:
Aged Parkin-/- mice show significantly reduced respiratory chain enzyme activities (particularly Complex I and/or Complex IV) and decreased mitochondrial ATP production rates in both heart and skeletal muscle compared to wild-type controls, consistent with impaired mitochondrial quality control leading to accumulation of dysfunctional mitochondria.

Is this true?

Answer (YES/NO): NO